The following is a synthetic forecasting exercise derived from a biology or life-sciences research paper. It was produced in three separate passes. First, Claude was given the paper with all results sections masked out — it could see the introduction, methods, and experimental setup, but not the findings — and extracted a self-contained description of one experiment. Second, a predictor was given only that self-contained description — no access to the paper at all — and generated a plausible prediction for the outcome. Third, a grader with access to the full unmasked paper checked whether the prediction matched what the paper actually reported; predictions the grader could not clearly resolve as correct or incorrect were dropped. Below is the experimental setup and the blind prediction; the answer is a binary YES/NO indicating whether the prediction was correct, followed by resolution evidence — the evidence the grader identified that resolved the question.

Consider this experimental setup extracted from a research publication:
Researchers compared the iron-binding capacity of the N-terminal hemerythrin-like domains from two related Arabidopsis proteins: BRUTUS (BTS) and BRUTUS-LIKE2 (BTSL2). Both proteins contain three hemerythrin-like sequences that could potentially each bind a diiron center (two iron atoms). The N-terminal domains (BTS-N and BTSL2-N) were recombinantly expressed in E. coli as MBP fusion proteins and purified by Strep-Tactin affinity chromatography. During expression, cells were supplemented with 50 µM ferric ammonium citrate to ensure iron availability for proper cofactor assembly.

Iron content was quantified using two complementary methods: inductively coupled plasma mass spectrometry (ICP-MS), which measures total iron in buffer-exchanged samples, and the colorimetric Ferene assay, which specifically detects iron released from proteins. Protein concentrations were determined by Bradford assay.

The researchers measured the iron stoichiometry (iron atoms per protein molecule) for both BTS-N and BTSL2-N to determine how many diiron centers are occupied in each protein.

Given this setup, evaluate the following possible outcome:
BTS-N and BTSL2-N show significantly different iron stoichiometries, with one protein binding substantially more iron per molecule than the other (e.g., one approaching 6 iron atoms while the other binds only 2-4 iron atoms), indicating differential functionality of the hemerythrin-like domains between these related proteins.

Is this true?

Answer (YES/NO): YES